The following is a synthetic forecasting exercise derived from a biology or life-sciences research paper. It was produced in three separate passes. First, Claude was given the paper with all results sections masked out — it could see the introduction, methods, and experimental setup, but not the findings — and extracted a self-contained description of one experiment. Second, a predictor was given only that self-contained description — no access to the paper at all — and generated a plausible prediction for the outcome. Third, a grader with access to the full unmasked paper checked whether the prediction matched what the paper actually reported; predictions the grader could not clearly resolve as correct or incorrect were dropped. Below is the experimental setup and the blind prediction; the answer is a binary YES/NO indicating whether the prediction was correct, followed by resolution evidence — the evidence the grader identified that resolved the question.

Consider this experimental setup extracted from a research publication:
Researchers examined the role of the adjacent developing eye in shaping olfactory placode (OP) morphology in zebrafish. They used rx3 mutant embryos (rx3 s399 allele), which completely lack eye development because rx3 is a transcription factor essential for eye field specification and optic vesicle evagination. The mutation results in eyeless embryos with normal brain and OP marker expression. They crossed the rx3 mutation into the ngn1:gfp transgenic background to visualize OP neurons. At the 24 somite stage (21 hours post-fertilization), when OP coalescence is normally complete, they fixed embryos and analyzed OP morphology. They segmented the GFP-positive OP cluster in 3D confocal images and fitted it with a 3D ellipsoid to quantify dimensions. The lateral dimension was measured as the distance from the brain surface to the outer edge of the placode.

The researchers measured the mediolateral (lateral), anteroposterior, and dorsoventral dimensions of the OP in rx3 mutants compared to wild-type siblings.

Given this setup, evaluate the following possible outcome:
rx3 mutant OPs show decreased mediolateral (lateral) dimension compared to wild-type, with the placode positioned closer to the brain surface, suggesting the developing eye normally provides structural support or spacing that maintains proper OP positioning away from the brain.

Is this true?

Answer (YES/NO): YES